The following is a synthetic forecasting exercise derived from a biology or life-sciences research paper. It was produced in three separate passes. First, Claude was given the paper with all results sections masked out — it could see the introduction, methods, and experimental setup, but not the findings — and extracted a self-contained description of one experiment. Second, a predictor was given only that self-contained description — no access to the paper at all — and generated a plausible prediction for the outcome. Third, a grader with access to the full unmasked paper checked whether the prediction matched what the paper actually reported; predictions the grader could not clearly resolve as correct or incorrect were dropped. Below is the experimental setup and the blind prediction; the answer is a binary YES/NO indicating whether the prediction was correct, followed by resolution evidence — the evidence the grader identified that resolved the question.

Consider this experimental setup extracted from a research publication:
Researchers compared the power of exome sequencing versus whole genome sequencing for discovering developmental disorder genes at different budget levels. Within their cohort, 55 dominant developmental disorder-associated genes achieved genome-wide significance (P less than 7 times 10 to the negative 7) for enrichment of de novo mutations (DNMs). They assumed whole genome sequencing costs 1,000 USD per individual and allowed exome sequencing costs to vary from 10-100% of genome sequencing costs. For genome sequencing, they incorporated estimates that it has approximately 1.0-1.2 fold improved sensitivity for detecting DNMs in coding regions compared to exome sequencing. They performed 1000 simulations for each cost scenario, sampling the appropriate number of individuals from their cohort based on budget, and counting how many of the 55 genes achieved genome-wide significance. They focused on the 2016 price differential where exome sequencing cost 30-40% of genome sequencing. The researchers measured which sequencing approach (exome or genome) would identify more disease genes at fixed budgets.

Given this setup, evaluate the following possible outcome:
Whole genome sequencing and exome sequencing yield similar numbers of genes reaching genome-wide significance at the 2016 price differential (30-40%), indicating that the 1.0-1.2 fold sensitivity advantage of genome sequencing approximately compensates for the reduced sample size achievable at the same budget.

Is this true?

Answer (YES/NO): NO